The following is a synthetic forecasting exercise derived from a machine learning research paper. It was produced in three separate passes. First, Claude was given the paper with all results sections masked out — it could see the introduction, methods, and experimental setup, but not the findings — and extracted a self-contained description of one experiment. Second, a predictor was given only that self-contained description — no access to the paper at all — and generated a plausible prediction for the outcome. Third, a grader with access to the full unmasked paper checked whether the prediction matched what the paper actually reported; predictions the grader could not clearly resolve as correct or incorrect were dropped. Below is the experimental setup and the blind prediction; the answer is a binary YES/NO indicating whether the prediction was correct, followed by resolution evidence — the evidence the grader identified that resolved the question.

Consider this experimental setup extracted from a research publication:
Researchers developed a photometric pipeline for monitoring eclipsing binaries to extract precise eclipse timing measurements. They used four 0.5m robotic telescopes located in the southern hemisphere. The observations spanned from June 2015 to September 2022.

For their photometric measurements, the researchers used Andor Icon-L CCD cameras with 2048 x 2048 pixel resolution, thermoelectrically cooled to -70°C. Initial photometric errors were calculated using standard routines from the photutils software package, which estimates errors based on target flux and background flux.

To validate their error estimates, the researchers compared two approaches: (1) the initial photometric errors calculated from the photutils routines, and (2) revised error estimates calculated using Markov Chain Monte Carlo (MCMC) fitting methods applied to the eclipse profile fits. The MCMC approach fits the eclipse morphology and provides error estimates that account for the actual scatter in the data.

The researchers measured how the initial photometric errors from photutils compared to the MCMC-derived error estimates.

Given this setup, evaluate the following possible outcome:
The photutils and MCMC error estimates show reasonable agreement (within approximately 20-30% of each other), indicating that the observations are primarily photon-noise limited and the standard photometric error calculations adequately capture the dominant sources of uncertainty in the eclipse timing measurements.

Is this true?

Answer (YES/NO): NO